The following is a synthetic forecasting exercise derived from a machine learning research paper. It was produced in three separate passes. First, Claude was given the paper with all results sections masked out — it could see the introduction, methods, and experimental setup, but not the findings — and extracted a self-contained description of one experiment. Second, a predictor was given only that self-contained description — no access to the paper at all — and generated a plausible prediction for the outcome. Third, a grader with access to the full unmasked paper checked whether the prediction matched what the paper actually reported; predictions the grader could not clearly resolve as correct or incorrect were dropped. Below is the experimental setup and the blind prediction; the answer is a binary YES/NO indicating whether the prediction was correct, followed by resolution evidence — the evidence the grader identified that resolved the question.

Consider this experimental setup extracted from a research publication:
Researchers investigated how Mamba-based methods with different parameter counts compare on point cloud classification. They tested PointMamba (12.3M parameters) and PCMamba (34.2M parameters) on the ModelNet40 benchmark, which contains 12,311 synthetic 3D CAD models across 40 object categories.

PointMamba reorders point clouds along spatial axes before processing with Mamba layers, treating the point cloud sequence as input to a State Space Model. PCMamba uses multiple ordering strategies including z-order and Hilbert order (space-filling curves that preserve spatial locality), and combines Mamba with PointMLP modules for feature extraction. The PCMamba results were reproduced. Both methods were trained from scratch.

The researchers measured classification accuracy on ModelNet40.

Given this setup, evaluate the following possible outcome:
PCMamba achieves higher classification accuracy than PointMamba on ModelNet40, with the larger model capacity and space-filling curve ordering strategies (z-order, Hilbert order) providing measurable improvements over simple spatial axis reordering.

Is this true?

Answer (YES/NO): NO